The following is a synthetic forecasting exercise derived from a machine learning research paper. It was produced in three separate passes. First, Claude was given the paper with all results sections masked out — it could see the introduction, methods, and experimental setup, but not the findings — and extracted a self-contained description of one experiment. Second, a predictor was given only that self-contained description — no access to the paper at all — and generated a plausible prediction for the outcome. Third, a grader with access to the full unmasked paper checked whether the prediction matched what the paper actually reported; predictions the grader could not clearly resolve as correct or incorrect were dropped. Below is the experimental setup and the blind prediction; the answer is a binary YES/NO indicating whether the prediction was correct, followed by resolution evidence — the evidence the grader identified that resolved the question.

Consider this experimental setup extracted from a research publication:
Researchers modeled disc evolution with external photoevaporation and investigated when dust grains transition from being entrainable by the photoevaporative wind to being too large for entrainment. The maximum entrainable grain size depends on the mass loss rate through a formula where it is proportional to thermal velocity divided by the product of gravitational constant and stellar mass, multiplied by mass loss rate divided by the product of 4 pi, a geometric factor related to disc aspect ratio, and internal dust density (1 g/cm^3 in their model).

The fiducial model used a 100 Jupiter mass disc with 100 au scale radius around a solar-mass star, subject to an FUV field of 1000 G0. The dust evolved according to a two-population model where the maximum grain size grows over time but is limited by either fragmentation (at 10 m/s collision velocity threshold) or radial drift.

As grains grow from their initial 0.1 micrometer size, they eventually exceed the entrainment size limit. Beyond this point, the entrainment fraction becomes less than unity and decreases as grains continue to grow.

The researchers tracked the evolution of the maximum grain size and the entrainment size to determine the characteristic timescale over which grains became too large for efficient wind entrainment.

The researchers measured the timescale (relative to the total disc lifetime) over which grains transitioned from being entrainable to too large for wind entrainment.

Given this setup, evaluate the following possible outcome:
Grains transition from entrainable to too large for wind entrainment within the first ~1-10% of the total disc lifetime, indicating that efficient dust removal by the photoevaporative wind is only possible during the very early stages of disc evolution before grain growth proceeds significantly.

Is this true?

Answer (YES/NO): NO